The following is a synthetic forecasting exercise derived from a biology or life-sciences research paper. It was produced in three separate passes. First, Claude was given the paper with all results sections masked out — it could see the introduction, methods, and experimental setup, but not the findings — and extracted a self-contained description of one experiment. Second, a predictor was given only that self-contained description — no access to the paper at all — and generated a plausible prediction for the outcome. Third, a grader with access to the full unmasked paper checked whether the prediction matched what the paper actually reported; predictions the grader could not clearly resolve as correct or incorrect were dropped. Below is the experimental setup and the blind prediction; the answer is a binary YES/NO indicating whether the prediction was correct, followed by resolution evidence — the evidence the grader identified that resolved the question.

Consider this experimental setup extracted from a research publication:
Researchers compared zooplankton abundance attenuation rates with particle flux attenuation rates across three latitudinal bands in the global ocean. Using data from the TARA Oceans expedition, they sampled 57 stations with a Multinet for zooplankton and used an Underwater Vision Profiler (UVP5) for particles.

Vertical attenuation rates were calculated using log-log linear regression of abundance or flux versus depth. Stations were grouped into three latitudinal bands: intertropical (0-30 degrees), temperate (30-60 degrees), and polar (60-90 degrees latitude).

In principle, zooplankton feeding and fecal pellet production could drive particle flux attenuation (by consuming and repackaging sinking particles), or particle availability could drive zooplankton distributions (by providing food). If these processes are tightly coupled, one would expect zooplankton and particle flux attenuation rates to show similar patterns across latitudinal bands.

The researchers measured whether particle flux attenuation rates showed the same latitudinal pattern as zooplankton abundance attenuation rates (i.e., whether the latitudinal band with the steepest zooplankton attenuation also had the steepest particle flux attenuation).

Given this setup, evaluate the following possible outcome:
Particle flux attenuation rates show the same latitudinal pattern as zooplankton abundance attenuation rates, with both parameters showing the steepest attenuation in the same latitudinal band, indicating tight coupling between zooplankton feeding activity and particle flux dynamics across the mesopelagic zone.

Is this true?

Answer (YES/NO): NO